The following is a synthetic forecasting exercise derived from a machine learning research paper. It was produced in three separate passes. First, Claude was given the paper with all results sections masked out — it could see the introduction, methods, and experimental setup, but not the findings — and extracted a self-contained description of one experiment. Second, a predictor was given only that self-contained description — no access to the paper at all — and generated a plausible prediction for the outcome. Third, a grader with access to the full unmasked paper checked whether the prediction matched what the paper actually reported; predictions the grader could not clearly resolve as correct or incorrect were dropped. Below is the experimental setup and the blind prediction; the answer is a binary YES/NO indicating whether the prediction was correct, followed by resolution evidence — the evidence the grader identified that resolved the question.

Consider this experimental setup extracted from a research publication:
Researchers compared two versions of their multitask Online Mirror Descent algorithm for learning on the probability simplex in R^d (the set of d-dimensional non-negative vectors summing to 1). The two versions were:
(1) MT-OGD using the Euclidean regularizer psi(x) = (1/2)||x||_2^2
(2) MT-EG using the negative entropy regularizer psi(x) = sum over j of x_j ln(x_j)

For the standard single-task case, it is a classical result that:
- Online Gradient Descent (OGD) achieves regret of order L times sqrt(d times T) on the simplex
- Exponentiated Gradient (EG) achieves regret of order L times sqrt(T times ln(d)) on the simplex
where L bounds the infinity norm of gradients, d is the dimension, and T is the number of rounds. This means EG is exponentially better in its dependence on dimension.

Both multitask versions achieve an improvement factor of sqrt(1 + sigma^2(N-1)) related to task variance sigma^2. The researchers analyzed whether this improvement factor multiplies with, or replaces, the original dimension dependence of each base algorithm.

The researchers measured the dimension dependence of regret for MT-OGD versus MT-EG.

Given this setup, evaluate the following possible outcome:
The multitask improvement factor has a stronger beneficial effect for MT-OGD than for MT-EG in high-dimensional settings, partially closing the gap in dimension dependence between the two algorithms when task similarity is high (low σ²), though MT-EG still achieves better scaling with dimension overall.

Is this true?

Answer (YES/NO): NO